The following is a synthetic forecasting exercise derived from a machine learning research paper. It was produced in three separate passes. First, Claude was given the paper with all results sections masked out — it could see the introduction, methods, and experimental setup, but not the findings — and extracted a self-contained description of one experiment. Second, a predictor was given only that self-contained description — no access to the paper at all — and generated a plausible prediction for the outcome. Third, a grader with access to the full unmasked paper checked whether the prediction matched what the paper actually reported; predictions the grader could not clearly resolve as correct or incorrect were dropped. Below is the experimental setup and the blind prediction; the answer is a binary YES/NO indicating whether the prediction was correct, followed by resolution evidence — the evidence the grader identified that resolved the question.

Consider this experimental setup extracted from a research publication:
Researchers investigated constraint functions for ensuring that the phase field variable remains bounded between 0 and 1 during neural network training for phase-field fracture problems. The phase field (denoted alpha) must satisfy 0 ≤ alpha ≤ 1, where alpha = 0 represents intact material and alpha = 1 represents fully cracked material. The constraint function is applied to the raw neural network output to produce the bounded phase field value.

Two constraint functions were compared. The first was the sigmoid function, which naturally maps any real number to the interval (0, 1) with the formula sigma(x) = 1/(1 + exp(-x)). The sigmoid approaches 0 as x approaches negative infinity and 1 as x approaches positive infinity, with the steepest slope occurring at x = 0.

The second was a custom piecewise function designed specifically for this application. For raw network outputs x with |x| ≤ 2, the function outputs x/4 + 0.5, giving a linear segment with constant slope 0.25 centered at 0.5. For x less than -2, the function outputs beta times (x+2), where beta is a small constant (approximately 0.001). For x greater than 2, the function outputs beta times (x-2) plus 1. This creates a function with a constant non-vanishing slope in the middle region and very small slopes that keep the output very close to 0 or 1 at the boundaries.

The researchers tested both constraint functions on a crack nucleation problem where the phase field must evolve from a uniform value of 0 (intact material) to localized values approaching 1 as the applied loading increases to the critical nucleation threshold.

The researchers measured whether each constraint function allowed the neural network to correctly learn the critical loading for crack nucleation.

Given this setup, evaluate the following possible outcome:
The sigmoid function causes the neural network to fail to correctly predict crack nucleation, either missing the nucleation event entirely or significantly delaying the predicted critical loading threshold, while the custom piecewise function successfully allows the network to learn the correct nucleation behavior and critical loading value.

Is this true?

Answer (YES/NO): YES